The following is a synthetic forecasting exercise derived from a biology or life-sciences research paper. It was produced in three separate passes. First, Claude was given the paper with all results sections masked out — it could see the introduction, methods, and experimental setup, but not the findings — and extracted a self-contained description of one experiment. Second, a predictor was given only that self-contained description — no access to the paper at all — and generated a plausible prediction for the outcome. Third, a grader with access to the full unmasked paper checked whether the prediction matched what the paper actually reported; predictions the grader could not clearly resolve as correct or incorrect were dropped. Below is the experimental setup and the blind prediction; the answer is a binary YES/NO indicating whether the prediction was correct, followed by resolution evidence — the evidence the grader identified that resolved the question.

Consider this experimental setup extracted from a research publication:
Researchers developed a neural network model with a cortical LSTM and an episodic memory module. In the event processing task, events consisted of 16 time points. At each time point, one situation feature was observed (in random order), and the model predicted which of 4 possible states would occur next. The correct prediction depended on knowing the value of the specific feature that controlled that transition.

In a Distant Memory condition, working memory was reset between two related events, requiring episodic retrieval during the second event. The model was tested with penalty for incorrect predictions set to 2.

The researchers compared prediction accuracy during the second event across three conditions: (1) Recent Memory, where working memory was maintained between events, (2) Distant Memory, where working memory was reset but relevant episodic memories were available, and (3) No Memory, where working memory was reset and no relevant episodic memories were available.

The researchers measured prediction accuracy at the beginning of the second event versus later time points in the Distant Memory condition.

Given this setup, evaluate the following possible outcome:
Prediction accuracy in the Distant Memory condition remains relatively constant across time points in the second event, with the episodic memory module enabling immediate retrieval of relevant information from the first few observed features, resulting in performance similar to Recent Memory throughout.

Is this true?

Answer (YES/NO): NO